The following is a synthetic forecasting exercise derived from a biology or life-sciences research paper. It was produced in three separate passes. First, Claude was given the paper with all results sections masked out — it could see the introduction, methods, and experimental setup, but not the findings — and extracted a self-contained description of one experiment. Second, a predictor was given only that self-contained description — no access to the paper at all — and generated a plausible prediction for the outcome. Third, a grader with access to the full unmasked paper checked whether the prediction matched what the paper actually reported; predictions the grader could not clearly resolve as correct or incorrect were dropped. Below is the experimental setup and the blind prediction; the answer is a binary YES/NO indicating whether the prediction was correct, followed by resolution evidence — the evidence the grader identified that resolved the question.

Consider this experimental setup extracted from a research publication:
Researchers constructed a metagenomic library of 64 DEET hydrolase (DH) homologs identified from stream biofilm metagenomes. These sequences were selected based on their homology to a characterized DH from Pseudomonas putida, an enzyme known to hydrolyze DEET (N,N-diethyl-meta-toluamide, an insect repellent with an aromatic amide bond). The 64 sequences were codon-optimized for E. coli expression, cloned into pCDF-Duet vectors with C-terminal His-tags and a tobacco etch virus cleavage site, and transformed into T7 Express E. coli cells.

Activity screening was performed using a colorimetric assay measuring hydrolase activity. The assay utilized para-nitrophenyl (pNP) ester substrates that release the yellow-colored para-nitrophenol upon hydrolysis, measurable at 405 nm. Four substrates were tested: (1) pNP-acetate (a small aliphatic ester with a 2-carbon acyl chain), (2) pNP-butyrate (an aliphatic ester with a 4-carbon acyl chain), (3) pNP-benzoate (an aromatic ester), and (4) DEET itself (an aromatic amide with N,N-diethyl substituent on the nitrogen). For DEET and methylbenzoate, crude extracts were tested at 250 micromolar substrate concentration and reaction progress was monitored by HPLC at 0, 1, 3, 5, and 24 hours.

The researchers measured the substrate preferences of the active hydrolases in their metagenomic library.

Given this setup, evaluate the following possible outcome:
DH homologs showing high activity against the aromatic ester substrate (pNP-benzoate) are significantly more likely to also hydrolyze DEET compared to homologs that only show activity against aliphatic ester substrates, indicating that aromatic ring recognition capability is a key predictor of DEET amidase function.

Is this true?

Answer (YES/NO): NO